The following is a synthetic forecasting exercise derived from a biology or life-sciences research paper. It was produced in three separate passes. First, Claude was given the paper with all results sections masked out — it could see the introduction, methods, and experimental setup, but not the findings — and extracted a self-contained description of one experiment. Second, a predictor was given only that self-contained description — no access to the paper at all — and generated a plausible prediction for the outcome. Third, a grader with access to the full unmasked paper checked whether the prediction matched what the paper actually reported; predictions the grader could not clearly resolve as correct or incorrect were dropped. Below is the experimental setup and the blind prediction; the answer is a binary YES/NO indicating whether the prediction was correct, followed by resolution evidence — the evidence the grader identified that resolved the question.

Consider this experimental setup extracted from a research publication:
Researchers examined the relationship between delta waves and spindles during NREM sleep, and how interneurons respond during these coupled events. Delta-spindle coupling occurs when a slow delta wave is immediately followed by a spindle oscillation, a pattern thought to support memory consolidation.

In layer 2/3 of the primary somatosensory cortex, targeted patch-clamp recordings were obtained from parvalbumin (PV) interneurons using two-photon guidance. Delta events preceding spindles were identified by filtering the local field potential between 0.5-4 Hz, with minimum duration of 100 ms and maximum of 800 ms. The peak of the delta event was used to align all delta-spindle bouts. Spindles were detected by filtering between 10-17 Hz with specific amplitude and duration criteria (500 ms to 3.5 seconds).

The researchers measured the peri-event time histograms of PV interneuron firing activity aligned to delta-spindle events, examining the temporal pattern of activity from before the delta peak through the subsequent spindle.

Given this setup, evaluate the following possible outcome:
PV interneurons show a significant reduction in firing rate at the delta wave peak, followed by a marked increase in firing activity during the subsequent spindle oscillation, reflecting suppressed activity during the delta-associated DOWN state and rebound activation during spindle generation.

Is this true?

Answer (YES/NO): YES